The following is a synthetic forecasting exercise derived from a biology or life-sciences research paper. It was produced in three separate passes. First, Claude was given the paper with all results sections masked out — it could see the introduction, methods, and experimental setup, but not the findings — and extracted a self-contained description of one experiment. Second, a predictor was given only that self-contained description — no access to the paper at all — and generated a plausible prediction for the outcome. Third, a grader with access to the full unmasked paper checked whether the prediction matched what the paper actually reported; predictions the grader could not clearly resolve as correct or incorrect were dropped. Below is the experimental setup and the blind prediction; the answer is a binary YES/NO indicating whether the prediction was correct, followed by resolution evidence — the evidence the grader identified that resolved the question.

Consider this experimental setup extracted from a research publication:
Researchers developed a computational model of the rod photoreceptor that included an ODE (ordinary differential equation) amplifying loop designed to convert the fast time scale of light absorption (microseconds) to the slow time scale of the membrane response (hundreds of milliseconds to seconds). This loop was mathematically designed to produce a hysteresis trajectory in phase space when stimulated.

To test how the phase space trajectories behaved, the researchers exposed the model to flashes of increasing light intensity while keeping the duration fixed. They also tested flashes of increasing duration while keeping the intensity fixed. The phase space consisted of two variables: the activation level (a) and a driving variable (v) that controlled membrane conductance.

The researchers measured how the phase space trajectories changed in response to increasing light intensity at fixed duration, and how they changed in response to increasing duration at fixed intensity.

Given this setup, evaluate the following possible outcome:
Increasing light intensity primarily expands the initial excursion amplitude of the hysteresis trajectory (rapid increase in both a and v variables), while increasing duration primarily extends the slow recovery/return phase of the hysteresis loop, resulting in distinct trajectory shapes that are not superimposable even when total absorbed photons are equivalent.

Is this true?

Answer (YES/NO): NO